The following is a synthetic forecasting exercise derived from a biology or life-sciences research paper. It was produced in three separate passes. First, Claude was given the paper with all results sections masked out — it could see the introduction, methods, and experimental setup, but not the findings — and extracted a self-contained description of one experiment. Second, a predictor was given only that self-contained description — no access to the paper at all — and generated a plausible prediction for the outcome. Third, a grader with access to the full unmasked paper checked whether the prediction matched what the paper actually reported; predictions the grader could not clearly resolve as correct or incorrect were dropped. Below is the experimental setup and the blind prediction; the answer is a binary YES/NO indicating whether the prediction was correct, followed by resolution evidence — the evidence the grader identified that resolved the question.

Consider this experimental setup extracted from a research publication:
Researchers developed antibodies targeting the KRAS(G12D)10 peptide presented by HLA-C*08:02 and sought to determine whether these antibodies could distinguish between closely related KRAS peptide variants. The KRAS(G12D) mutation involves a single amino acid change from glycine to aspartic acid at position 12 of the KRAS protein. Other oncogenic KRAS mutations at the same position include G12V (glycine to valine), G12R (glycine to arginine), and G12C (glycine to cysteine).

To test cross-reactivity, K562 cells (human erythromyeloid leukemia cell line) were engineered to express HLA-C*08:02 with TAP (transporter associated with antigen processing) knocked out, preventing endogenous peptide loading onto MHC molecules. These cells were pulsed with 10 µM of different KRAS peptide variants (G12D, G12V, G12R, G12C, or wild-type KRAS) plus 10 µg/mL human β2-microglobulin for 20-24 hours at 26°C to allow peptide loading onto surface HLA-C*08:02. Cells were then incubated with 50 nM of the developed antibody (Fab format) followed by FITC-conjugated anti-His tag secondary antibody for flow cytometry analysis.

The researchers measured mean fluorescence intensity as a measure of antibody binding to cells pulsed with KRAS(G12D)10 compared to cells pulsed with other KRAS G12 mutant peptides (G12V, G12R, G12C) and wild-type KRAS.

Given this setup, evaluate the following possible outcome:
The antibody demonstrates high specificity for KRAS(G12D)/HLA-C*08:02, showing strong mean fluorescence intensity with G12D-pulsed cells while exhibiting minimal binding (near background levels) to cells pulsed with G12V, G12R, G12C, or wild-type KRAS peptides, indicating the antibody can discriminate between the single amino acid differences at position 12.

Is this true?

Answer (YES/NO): YES